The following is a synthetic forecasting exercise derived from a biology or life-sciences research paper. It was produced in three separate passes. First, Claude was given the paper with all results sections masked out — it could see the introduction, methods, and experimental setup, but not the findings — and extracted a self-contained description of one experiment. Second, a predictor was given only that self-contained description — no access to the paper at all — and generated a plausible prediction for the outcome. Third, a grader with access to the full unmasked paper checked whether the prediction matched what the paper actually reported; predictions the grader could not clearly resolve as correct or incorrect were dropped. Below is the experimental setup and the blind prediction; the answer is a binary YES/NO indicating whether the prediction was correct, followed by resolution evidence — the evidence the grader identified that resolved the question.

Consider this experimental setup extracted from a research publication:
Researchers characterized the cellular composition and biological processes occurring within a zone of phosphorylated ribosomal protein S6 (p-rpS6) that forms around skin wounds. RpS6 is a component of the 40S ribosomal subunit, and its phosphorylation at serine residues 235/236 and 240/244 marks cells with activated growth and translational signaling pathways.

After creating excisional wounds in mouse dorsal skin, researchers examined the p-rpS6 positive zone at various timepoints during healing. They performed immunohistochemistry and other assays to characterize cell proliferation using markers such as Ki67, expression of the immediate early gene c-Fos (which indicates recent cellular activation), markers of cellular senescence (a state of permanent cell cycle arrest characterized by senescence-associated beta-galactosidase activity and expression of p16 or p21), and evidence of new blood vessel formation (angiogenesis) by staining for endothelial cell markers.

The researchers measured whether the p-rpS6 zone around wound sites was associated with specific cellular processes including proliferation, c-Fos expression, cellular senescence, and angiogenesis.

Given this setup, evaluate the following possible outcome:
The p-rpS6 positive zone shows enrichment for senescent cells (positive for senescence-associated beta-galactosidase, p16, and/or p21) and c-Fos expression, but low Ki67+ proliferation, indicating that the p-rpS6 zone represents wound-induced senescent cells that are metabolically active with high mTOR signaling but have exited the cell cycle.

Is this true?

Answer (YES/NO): NO